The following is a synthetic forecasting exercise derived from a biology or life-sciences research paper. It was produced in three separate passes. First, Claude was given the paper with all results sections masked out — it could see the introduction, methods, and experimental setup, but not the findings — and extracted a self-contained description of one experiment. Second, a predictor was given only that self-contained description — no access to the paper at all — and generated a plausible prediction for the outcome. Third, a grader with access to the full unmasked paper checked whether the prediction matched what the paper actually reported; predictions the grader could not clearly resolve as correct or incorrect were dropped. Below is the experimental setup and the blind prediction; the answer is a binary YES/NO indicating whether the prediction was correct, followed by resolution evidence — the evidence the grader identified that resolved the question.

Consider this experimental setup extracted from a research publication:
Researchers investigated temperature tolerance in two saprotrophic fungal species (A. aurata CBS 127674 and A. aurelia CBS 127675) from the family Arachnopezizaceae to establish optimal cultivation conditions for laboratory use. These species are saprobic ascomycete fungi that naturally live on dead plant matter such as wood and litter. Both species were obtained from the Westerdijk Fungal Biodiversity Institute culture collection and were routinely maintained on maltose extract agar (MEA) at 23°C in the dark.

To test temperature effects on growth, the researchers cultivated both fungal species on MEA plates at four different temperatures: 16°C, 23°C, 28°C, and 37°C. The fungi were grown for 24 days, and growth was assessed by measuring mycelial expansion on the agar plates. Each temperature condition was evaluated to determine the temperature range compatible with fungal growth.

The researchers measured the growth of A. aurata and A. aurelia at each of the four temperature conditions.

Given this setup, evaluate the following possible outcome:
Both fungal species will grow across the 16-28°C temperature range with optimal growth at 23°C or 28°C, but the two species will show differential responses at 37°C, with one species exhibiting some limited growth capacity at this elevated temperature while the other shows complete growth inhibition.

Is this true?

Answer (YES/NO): NO